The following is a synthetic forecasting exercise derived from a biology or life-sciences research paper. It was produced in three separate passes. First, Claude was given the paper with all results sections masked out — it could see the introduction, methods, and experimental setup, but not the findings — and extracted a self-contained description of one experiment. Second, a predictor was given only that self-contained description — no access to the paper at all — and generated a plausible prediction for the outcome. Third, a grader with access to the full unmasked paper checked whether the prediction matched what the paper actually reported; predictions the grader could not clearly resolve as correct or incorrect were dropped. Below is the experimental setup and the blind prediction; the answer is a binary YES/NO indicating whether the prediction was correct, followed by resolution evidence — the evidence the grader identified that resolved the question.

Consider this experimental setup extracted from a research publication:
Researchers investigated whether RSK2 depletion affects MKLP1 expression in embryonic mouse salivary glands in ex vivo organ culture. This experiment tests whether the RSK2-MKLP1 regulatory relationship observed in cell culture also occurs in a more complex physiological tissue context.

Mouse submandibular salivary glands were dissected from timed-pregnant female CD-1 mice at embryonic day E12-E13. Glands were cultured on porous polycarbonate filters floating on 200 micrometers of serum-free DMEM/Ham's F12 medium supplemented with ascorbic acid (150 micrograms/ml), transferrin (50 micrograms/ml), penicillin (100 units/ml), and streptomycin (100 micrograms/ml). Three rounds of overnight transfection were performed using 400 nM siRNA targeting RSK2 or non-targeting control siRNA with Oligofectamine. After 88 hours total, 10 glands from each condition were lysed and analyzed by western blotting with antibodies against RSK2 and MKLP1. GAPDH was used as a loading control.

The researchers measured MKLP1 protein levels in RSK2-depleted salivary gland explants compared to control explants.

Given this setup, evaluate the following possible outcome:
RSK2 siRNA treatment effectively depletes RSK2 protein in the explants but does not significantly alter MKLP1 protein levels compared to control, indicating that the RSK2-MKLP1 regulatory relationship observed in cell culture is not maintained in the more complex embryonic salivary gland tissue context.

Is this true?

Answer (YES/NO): NO